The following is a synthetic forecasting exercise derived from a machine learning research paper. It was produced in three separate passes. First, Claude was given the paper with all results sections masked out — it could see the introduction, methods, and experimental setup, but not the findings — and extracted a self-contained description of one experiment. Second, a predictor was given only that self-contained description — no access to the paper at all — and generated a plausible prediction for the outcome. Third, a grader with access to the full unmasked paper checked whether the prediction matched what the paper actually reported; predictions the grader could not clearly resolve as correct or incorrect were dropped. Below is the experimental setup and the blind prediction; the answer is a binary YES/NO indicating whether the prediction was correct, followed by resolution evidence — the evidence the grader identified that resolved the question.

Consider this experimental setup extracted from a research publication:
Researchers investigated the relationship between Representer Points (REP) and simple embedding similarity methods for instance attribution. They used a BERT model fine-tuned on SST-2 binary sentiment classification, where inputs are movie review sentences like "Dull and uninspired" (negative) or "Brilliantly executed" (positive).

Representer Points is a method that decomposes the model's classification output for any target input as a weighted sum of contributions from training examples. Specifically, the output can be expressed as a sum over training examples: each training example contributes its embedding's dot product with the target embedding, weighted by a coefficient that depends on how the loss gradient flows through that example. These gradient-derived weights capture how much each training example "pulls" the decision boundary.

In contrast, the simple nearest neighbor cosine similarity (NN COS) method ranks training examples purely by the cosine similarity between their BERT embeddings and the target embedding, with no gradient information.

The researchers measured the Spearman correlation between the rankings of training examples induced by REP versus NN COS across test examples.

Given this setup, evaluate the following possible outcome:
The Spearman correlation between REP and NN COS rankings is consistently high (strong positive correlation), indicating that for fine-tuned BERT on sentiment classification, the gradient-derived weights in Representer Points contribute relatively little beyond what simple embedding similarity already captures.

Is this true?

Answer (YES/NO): NO